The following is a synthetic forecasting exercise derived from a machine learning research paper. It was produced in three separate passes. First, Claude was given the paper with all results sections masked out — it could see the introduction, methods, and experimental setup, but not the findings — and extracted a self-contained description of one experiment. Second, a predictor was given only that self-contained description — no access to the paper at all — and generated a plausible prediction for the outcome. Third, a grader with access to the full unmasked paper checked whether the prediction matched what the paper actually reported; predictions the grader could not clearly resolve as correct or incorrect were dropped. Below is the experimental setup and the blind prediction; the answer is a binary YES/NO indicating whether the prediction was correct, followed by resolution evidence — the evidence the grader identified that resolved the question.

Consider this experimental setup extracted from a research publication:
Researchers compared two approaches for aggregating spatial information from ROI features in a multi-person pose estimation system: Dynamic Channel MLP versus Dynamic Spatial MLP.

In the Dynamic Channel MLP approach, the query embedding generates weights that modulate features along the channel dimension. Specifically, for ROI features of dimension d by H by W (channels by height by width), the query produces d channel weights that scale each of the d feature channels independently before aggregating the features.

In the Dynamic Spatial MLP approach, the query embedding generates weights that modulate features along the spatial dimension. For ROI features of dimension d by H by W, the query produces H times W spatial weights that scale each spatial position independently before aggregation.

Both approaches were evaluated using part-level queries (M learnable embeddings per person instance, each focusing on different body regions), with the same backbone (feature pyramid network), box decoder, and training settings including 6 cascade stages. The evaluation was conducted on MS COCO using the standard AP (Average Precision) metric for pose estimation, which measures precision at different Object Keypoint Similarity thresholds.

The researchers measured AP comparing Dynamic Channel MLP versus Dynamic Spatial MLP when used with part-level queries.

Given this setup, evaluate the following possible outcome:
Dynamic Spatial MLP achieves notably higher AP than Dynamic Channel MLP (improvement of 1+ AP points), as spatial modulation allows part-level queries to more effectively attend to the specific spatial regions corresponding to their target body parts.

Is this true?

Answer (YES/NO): NO